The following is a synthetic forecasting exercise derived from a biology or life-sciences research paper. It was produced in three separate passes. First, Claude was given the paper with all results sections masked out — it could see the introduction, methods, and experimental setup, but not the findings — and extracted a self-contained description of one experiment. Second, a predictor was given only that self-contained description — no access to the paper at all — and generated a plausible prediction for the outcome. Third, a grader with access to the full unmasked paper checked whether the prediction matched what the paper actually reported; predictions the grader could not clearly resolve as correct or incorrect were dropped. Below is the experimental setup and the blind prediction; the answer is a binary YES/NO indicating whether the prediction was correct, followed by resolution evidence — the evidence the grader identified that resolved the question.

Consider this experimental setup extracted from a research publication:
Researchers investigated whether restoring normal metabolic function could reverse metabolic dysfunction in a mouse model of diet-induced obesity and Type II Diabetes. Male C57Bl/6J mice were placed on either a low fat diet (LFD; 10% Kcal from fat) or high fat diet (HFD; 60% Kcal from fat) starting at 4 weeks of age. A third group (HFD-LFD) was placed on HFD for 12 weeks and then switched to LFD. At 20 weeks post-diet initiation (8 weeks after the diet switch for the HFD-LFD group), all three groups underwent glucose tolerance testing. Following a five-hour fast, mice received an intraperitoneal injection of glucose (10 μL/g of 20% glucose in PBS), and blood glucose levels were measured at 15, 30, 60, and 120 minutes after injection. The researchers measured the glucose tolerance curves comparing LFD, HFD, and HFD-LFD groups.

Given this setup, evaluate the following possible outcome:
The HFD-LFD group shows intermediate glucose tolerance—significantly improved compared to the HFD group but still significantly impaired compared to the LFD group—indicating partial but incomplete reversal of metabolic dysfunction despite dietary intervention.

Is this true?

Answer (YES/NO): NO